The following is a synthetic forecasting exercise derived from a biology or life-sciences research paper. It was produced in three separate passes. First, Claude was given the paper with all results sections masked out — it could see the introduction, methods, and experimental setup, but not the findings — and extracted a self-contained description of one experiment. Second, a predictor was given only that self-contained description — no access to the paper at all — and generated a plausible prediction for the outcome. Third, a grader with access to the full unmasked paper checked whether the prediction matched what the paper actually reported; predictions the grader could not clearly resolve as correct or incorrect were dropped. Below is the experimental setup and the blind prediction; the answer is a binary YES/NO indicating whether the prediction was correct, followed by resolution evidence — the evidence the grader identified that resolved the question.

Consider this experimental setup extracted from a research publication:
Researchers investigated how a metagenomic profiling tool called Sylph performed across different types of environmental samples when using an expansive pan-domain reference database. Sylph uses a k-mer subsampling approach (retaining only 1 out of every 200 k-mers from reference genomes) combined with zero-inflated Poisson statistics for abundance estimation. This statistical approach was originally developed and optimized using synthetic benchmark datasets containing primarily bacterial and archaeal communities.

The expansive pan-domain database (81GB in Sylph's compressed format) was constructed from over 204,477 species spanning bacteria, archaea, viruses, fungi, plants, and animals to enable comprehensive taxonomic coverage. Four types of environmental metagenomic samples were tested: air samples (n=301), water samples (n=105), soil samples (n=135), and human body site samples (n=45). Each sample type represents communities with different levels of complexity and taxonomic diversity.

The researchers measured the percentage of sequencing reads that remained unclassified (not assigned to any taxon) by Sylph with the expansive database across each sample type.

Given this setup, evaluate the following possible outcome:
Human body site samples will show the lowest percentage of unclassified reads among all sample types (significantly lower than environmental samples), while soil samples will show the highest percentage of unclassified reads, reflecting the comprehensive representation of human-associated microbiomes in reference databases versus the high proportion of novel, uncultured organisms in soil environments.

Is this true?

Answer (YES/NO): NO